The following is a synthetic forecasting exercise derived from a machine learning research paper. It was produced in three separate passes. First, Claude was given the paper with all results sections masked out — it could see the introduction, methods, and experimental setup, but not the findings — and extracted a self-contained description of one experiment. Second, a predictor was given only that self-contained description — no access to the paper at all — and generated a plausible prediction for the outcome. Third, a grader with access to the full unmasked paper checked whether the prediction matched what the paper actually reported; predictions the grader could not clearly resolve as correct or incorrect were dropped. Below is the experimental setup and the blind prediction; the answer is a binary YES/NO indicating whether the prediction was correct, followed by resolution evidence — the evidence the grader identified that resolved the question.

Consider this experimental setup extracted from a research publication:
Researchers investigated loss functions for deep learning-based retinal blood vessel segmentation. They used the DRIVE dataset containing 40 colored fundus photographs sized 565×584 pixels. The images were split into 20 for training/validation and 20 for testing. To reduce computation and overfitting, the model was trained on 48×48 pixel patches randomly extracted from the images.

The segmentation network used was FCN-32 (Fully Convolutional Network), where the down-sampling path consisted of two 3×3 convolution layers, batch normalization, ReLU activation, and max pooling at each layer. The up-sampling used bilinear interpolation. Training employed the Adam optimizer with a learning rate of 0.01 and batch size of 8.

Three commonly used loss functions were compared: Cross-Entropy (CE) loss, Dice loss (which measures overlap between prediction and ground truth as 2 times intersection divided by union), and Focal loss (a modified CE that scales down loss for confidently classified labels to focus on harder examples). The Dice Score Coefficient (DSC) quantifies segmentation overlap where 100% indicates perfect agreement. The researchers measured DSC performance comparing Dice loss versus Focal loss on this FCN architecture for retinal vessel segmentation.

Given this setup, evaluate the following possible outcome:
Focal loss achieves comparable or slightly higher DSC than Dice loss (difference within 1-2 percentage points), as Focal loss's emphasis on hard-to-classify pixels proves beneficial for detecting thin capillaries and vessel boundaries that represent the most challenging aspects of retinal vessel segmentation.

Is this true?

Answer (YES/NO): NO